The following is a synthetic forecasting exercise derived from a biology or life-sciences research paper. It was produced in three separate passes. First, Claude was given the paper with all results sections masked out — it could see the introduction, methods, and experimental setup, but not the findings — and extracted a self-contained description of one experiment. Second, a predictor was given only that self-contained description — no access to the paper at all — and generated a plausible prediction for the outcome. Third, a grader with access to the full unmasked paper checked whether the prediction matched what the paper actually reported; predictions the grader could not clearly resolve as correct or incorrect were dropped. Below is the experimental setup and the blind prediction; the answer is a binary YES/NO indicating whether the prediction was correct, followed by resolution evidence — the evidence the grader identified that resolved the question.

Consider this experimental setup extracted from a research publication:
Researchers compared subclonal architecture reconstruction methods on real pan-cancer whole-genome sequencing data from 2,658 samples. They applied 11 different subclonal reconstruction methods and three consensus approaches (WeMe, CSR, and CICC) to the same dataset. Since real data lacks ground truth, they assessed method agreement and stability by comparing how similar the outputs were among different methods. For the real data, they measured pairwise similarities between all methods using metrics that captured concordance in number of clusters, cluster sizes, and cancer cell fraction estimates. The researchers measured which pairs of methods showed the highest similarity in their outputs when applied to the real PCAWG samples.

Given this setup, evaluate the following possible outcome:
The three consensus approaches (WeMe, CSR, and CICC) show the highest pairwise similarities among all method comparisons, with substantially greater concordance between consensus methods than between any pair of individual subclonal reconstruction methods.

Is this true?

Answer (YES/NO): YES